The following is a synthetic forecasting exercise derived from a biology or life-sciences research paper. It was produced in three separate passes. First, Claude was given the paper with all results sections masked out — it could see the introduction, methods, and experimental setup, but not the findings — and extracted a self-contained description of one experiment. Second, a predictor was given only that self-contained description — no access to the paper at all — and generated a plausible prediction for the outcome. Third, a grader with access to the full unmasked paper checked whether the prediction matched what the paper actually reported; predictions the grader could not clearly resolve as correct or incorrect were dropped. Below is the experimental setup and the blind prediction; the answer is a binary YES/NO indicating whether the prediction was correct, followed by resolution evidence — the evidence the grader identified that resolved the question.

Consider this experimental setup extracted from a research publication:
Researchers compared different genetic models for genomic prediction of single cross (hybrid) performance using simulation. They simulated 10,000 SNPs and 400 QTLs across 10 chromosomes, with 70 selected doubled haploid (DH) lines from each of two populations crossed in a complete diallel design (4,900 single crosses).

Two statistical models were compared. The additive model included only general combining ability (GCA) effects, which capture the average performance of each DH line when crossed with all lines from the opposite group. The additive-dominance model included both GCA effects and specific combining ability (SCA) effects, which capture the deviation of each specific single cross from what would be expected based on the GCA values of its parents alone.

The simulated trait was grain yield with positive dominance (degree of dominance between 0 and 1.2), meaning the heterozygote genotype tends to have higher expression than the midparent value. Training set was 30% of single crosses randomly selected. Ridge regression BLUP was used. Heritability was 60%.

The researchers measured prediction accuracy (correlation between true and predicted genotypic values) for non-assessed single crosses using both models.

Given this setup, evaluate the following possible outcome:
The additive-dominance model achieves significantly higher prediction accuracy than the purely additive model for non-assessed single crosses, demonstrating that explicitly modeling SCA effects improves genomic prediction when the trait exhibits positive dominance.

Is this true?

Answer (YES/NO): NO